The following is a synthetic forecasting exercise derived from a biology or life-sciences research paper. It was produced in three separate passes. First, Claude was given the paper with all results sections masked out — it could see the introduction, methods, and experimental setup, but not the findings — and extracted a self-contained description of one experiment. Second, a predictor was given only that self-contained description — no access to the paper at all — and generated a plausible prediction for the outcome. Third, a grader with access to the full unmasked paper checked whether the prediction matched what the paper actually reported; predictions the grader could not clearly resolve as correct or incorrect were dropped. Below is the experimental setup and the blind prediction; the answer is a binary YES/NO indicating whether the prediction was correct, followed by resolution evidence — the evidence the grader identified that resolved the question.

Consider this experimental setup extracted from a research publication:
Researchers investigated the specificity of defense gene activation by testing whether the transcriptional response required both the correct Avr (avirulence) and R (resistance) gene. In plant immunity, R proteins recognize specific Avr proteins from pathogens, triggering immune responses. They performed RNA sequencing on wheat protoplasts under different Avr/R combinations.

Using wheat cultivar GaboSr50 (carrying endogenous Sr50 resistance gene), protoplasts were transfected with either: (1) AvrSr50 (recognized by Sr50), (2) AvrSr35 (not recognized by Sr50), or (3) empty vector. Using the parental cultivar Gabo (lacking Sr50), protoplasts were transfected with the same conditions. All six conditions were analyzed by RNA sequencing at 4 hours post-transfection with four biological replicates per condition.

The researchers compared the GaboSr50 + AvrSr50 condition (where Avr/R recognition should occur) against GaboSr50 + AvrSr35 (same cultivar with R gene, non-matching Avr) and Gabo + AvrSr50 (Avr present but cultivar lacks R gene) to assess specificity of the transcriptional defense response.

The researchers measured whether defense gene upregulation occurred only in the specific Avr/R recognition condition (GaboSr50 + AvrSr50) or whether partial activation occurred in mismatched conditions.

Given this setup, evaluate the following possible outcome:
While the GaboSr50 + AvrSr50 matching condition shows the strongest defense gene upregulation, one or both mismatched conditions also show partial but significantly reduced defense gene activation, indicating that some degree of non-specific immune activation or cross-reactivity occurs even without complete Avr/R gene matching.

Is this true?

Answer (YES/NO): NO